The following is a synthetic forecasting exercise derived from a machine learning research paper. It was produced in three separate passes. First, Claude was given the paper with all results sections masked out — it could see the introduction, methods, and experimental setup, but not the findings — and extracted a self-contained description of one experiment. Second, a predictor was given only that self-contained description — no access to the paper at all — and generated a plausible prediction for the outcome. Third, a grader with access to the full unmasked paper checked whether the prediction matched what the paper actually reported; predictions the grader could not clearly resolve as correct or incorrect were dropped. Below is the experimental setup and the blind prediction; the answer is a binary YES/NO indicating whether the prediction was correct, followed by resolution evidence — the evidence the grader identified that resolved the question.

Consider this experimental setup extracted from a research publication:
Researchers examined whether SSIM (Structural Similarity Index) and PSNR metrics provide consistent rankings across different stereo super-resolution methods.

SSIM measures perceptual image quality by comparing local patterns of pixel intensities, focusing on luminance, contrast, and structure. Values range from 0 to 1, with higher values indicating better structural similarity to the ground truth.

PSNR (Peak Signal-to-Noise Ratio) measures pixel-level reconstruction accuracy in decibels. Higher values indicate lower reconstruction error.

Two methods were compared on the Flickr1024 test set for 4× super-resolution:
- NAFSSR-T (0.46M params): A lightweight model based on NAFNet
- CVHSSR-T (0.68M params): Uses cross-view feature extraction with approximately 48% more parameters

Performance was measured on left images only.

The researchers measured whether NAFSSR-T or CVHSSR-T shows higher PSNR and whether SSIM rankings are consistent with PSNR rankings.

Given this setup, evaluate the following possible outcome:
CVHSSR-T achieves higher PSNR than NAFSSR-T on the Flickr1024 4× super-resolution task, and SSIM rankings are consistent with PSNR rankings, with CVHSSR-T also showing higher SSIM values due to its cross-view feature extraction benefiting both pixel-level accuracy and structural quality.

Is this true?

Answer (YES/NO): YES